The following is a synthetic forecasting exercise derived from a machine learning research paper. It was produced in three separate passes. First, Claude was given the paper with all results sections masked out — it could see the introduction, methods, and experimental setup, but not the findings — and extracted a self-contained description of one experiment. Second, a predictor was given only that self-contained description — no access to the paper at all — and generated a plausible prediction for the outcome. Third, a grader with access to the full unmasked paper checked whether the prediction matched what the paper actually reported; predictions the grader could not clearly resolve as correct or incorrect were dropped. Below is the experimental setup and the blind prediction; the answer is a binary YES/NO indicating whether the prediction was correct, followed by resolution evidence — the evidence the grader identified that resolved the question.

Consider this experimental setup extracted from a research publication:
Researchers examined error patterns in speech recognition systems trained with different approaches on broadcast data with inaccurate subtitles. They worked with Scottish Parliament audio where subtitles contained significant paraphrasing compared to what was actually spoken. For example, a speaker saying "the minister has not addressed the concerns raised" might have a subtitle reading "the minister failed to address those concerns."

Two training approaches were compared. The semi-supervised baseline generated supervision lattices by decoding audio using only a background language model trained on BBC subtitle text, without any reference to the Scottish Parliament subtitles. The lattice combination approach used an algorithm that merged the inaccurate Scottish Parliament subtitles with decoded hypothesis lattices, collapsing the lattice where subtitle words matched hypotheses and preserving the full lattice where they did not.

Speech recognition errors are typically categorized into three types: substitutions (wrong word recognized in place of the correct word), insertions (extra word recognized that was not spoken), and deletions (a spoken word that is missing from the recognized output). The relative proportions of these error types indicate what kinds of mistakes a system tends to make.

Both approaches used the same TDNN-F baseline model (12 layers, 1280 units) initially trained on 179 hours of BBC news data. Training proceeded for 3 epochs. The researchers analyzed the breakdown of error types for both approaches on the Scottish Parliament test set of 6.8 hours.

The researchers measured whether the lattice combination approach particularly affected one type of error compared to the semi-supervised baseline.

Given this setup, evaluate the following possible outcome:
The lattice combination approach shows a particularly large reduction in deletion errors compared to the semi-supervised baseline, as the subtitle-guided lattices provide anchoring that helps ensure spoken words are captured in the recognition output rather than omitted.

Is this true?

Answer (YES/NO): YES